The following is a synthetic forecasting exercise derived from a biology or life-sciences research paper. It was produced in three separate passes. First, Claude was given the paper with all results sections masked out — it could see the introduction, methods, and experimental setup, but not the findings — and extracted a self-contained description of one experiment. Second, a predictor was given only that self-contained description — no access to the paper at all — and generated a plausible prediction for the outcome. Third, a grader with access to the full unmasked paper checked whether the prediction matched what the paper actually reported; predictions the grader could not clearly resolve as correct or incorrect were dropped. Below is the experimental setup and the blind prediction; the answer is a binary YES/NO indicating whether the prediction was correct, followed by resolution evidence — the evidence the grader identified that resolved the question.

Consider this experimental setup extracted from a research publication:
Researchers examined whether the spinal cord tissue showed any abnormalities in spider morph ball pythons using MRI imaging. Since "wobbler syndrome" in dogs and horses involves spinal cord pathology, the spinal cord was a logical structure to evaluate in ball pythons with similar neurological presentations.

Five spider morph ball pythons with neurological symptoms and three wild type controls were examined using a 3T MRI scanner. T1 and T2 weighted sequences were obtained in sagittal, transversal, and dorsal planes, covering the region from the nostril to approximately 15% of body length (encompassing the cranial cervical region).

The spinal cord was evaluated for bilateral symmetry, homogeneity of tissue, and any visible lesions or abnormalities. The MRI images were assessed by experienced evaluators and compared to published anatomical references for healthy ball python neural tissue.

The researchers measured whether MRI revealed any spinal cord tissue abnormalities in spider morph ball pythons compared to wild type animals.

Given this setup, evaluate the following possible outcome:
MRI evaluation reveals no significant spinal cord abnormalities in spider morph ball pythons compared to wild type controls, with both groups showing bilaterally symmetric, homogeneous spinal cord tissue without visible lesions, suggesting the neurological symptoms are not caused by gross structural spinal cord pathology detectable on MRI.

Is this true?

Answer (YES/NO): YES